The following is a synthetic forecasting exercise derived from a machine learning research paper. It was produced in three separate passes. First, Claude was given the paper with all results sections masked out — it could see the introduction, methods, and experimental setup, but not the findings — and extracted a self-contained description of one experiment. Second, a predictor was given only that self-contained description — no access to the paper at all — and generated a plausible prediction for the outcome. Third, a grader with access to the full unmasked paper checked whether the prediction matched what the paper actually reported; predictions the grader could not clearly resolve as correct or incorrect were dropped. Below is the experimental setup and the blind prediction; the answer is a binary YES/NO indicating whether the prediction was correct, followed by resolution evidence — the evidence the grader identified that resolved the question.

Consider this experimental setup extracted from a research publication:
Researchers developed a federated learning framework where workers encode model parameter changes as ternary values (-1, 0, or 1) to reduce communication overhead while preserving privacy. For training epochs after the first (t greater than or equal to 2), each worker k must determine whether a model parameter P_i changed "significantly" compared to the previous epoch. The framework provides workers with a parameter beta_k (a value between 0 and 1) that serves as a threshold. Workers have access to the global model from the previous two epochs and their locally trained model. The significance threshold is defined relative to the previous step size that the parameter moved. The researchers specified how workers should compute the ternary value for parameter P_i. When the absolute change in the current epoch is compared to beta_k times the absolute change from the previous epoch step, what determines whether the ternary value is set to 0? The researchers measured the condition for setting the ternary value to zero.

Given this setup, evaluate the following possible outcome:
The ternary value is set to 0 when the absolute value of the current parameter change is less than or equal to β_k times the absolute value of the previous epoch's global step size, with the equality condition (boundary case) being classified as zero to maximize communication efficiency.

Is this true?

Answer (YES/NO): NO